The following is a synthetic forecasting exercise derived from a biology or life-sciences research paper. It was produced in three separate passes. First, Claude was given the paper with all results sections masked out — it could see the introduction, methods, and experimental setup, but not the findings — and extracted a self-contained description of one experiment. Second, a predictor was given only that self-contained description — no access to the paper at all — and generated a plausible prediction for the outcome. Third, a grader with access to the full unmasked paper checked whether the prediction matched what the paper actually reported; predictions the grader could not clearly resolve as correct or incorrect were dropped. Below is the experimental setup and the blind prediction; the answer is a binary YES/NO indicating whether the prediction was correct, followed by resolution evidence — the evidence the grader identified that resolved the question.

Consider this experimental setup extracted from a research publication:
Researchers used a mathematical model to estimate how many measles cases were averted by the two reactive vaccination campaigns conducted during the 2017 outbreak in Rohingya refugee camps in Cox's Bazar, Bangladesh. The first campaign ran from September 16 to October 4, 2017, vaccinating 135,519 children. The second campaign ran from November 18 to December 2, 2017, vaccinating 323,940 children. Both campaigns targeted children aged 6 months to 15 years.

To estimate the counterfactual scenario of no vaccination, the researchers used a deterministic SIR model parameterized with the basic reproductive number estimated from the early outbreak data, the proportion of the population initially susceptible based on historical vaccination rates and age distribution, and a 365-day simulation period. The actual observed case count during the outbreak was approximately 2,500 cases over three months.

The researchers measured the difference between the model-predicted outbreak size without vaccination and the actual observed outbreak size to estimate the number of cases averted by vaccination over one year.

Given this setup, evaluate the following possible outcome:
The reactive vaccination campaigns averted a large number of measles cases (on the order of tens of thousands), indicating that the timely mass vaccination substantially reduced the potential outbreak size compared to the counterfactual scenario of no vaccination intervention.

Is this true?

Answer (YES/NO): YES